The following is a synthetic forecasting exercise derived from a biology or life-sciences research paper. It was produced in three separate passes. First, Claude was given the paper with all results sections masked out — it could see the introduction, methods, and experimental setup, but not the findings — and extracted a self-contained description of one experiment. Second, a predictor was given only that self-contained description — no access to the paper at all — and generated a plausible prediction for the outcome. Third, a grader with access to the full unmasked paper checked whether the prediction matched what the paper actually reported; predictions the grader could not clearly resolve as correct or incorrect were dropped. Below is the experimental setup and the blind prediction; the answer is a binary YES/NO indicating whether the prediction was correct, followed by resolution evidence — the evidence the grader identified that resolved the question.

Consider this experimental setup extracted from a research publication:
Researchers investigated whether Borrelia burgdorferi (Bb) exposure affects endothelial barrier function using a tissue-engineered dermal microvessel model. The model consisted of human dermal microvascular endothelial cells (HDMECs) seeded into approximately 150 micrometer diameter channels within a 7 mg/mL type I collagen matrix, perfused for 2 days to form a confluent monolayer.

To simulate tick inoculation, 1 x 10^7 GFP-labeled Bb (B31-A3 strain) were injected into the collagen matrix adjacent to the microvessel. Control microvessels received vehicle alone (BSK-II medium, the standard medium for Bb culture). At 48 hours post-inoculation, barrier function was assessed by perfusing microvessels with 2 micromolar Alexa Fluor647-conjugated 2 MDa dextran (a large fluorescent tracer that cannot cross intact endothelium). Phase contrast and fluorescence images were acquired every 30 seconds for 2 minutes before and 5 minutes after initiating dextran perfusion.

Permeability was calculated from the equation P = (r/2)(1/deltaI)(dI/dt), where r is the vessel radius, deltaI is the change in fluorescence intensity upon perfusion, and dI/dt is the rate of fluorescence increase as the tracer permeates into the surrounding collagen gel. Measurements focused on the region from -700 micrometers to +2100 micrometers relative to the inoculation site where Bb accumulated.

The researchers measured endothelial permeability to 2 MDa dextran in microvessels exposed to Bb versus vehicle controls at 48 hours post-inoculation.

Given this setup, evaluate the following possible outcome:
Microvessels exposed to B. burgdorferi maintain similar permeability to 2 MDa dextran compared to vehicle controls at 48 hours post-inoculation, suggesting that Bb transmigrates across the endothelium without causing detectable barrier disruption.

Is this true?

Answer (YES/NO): YES